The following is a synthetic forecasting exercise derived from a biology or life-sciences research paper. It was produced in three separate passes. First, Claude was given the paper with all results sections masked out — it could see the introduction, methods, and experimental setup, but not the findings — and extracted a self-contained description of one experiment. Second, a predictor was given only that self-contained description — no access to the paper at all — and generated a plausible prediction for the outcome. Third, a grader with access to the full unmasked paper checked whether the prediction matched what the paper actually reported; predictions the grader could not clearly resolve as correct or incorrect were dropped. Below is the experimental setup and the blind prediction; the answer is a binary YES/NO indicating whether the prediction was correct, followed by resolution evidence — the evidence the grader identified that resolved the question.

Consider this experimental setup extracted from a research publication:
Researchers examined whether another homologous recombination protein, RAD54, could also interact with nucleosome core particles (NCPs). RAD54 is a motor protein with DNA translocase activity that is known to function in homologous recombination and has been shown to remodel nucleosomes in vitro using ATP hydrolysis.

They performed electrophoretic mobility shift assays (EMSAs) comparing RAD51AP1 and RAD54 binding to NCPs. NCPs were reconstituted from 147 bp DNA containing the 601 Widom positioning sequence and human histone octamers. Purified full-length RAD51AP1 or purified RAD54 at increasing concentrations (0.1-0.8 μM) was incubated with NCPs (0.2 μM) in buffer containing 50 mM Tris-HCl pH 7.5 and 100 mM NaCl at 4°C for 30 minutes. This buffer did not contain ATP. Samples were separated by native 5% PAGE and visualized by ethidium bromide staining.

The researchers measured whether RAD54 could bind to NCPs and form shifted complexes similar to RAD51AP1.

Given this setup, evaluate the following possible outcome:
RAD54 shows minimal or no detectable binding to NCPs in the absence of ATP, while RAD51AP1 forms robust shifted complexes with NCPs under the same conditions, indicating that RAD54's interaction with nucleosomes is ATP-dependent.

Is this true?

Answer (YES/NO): NO